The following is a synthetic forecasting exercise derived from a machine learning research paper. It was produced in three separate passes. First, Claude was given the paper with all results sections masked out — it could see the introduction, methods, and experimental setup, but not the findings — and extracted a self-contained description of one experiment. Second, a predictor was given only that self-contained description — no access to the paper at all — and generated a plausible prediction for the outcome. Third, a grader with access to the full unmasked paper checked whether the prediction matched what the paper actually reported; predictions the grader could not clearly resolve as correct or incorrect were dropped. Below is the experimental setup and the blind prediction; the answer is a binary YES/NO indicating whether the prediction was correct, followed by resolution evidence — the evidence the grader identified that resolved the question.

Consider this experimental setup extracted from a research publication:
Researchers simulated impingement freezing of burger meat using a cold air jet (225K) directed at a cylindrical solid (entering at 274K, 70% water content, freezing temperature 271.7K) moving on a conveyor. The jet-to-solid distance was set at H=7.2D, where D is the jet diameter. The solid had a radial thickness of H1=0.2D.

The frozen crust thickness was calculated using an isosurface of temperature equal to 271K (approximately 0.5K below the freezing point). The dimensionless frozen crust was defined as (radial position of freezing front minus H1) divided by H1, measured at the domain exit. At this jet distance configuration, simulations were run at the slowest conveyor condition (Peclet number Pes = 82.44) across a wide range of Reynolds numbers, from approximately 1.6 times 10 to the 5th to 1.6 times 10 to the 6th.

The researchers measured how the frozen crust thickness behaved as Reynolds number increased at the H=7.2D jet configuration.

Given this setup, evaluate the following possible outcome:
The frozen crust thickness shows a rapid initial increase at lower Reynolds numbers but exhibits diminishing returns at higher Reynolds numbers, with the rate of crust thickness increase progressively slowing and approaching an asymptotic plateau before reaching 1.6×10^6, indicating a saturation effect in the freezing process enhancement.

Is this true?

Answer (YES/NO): YES